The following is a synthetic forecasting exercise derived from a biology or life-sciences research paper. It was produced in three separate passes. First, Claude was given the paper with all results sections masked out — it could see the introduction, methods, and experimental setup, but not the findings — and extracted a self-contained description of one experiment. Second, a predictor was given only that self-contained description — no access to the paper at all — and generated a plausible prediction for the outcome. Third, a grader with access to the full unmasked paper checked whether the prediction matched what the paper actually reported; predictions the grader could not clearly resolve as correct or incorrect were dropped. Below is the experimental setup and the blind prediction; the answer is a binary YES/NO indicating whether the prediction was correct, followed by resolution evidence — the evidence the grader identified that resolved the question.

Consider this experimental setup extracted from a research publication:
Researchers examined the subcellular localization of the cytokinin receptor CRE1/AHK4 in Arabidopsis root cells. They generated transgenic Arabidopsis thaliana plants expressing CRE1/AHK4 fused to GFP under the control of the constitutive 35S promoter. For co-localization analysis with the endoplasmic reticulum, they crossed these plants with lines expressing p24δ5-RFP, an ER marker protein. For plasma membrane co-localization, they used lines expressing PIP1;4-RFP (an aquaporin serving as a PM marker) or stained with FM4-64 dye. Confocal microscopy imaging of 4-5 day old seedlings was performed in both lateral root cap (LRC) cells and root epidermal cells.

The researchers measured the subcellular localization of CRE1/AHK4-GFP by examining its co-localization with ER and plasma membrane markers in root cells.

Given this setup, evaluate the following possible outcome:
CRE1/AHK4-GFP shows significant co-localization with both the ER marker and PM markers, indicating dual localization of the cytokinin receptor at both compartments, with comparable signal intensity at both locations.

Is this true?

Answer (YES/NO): NO